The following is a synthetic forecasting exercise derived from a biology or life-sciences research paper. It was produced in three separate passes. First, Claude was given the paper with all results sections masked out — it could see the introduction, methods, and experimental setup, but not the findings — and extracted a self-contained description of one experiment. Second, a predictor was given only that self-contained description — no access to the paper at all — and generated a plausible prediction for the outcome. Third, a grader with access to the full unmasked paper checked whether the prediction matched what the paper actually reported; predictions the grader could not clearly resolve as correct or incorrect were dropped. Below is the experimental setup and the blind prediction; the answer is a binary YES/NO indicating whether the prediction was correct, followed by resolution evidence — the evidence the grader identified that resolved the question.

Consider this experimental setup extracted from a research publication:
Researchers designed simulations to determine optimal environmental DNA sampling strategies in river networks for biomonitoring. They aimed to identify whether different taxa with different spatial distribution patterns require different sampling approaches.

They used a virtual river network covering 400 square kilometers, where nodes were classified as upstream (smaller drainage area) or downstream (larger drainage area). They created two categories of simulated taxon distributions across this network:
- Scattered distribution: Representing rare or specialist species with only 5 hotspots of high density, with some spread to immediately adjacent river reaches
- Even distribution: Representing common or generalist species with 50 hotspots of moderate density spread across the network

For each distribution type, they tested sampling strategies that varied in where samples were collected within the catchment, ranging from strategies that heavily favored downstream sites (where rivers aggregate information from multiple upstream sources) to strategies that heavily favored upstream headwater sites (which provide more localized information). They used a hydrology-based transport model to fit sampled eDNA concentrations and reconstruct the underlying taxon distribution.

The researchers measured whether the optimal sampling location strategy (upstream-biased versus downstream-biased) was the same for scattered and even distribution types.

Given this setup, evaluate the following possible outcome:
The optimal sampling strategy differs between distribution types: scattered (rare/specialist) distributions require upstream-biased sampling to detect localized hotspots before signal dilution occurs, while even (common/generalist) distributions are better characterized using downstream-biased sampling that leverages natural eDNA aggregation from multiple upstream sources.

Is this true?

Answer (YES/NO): NO